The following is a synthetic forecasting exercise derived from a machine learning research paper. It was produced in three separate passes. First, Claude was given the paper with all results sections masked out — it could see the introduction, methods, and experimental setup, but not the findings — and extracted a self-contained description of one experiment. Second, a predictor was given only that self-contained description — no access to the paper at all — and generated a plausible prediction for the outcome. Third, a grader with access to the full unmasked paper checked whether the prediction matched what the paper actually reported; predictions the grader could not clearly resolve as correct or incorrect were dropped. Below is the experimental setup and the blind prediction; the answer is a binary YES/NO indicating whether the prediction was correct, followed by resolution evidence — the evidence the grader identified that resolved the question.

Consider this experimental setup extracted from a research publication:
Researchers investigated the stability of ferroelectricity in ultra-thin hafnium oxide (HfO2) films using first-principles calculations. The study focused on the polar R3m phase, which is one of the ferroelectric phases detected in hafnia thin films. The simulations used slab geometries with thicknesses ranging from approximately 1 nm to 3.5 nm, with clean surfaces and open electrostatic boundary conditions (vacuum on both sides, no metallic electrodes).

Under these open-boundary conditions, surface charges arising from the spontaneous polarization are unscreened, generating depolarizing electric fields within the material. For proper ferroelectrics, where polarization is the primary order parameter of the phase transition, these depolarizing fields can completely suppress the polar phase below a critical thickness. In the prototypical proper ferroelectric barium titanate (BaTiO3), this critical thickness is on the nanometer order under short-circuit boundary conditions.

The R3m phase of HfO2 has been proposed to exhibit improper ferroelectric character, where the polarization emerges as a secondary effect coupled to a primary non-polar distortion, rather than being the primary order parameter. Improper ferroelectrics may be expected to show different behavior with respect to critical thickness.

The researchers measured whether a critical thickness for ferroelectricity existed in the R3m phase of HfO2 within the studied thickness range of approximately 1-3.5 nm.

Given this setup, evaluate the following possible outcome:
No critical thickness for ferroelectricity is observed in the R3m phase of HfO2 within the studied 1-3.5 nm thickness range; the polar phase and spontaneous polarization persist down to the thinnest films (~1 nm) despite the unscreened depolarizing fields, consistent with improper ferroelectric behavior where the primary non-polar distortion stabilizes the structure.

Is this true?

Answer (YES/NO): YES